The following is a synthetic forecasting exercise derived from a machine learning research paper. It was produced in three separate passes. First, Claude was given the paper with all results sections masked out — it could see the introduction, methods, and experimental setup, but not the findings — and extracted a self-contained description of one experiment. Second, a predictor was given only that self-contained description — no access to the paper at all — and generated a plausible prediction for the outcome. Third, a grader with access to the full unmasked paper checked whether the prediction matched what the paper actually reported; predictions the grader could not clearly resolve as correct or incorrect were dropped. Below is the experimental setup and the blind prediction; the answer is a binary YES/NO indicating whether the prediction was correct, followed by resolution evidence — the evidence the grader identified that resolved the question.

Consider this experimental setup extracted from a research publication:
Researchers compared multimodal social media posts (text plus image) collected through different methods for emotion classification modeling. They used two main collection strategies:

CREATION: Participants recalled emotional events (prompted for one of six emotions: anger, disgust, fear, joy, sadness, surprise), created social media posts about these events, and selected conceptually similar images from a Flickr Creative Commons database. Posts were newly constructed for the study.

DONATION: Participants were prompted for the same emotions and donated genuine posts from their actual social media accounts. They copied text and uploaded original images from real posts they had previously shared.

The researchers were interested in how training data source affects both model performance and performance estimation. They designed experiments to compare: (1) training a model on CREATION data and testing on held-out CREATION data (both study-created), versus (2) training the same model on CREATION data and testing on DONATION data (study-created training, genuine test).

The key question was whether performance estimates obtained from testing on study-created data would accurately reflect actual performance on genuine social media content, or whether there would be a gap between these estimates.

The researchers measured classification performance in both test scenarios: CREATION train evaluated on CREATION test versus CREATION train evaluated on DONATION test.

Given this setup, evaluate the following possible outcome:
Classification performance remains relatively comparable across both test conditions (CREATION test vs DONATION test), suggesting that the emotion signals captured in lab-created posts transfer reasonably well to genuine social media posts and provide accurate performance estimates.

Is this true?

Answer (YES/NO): NO